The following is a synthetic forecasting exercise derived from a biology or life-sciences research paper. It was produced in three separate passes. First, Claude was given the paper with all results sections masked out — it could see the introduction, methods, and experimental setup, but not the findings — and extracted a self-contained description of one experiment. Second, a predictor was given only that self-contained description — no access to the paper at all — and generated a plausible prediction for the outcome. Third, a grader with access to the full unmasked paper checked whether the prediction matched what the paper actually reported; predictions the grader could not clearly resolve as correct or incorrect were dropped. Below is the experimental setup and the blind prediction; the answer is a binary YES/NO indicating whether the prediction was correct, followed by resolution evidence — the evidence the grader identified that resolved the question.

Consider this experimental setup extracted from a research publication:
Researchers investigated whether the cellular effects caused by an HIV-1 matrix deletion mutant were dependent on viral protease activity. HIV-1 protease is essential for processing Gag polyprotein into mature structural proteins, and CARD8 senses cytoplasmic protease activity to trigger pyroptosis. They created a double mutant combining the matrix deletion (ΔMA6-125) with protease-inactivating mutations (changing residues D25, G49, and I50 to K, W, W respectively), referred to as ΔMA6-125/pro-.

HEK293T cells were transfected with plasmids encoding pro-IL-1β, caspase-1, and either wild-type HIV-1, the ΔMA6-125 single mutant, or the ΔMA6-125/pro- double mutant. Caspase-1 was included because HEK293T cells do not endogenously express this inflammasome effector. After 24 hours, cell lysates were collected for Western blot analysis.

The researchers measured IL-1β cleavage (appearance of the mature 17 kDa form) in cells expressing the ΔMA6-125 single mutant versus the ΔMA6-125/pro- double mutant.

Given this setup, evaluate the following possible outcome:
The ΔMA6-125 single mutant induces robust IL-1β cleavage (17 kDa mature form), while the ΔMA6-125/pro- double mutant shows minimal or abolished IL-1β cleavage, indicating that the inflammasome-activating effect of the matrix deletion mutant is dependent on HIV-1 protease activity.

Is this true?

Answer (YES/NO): YES